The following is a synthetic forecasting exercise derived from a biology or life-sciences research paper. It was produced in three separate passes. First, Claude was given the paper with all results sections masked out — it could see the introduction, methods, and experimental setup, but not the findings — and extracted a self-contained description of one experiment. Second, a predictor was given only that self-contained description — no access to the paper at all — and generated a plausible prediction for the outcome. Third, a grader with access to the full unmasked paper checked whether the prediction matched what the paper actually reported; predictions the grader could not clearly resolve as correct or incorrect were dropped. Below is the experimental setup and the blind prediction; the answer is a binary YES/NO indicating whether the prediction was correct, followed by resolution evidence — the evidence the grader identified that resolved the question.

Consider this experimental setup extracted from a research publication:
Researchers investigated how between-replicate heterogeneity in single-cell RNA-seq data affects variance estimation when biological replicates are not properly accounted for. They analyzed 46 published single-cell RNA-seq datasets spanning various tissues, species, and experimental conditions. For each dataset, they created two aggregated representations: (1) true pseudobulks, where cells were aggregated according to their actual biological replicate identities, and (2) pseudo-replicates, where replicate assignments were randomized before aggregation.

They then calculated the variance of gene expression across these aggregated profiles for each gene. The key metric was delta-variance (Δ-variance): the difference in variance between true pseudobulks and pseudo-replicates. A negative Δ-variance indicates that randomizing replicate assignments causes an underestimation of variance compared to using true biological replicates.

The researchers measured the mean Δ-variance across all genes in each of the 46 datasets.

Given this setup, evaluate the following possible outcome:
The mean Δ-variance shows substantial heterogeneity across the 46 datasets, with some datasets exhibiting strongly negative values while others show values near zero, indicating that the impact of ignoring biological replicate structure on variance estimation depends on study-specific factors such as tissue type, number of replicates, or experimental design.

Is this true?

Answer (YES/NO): NO